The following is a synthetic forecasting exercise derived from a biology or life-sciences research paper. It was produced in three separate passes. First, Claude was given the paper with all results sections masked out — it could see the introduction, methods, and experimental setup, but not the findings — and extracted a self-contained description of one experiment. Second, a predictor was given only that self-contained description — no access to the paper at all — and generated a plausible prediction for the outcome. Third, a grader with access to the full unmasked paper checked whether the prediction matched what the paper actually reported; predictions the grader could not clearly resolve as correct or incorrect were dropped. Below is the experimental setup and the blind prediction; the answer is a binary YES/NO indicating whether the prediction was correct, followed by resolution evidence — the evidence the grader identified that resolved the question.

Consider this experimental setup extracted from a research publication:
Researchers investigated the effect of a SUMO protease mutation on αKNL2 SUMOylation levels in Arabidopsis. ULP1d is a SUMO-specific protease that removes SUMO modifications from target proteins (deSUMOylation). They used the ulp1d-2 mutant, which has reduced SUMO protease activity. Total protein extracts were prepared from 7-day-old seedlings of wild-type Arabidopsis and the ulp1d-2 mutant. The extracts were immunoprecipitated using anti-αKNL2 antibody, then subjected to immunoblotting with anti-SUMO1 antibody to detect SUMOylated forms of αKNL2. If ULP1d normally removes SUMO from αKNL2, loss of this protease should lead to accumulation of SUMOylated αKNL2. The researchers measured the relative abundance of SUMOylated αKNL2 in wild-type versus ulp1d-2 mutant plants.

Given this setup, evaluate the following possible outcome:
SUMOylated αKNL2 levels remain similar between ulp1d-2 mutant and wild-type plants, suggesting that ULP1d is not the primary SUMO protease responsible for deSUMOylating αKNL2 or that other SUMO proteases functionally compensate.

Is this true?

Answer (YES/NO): NO